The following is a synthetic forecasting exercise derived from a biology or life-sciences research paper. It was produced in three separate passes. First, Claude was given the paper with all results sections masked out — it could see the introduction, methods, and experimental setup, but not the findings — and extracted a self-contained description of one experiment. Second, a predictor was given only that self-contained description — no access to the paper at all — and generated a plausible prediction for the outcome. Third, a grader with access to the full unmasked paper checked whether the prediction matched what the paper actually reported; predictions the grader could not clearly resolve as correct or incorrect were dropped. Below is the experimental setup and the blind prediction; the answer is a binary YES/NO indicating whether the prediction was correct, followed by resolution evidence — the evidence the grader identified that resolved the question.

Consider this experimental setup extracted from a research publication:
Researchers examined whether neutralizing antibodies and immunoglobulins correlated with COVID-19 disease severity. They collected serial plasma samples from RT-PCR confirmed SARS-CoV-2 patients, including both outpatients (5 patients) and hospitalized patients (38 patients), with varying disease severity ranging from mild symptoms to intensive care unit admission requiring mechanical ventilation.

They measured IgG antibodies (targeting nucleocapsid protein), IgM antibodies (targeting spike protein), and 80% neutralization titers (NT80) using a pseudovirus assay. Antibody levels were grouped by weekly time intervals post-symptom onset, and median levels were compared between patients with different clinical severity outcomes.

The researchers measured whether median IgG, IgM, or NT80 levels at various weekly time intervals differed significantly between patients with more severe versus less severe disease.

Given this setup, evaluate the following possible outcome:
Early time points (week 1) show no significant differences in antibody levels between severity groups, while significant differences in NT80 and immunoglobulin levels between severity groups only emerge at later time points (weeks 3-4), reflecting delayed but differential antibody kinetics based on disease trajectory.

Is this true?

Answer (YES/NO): NO